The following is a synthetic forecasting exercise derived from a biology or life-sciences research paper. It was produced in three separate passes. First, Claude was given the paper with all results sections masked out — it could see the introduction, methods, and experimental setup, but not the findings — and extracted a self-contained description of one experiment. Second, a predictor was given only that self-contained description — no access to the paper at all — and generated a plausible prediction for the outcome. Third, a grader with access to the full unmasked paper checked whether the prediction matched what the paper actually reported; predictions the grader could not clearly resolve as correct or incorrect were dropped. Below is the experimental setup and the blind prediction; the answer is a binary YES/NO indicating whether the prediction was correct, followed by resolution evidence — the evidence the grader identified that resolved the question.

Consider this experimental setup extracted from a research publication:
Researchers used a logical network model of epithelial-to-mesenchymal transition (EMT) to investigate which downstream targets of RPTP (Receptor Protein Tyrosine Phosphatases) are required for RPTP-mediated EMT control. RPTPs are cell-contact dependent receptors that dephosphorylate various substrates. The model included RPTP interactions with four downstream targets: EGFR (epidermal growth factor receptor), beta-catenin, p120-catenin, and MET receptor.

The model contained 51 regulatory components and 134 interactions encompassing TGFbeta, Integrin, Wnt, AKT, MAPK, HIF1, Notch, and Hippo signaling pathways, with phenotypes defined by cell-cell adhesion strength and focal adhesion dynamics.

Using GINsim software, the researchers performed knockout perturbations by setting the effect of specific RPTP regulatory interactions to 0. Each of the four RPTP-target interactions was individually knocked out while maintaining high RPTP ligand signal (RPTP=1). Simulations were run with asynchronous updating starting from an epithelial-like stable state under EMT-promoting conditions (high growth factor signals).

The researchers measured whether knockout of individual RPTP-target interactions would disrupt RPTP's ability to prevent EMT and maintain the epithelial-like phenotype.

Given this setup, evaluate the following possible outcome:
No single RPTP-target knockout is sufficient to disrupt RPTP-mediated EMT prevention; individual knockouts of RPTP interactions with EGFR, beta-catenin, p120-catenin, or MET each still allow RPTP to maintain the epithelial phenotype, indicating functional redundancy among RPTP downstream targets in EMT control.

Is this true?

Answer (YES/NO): NO